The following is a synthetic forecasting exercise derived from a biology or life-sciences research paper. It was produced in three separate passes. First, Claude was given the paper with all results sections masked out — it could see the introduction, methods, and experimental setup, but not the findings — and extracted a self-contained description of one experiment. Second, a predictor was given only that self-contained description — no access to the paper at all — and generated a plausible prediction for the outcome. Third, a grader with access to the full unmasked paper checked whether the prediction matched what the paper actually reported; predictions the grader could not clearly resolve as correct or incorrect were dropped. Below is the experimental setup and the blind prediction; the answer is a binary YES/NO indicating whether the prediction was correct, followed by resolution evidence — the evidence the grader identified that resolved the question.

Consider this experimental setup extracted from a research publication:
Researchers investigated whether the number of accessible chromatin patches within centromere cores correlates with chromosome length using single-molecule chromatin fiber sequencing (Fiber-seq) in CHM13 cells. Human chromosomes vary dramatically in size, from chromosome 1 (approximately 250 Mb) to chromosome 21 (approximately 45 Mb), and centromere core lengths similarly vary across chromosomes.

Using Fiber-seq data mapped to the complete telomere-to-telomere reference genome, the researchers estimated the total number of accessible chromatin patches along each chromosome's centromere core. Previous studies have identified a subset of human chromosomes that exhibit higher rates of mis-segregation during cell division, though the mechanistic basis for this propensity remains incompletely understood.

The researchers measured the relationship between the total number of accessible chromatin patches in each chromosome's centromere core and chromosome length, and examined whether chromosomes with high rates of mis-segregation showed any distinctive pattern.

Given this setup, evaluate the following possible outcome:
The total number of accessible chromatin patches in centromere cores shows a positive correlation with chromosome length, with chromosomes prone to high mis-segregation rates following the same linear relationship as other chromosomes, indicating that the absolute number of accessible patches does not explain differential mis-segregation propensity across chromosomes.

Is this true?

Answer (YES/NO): NO